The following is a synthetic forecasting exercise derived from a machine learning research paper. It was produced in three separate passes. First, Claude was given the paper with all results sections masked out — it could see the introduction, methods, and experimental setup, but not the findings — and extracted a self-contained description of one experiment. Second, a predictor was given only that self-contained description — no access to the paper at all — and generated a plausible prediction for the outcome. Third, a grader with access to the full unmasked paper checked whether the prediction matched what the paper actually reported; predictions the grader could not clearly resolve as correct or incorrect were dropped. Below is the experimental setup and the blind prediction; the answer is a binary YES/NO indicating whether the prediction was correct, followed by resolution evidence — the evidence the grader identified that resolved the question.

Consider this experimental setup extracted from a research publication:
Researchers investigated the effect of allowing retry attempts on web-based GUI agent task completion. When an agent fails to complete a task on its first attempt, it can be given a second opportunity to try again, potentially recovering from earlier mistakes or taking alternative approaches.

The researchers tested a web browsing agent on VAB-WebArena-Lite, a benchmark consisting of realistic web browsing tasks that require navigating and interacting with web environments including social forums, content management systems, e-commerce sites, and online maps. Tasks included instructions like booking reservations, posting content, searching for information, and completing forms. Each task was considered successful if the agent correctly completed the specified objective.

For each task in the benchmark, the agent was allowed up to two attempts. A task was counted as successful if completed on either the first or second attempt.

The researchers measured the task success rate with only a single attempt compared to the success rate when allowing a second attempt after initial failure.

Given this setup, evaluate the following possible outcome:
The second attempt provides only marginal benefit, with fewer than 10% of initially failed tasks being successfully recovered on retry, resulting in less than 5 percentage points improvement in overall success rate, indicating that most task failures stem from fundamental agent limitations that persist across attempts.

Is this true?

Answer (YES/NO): YES